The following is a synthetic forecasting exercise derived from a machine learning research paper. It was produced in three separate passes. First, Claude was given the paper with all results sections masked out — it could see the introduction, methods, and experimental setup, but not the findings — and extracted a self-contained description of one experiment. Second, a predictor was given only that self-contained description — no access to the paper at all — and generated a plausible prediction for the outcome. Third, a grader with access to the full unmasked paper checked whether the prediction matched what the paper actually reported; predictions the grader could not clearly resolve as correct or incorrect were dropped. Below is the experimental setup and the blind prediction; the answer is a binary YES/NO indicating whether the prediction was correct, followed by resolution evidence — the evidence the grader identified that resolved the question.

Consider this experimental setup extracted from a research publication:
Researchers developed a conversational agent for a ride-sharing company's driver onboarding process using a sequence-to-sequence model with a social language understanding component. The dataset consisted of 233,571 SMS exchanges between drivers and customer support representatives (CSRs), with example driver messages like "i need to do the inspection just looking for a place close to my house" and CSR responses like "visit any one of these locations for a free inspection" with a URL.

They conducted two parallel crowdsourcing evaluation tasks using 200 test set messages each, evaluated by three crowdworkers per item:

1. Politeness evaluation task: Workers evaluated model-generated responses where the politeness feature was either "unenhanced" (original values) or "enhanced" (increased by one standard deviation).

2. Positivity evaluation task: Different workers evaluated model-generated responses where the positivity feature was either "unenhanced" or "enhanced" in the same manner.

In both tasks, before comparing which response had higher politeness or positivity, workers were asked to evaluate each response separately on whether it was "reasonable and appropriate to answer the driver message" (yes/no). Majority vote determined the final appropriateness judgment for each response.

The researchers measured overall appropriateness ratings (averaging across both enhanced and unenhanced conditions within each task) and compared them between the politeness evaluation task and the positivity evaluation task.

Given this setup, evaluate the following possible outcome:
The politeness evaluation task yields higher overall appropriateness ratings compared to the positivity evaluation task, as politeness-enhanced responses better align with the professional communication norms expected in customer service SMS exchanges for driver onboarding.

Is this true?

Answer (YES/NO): NO